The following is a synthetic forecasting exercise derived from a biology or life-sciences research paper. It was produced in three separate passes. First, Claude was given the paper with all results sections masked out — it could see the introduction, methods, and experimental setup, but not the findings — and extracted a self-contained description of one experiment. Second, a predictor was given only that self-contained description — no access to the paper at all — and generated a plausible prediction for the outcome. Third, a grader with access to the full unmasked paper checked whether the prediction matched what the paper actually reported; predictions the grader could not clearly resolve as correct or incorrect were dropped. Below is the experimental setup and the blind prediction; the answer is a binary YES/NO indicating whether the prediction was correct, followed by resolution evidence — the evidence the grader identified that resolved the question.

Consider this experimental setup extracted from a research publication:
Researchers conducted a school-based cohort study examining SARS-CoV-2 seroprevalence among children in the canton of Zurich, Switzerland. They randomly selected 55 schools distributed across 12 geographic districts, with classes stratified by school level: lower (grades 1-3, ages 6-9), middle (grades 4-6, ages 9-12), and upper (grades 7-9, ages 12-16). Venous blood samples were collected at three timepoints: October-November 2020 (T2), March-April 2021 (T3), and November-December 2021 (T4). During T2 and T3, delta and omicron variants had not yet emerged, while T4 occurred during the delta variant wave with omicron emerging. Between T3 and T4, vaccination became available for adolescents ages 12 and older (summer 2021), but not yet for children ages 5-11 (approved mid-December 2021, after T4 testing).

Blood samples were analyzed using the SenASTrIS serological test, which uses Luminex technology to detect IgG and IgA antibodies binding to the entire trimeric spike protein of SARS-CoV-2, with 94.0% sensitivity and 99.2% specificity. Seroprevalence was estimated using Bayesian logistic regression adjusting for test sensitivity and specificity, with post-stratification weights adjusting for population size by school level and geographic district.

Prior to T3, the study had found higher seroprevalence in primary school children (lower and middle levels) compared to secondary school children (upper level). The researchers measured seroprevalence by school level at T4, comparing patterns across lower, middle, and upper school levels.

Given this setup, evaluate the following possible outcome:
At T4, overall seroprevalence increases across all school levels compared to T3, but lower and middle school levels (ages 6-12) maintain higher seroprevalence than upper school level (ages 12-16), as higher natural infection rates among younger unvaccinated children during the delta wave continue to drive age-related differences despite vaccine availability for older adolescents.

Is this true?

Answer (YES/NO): NO